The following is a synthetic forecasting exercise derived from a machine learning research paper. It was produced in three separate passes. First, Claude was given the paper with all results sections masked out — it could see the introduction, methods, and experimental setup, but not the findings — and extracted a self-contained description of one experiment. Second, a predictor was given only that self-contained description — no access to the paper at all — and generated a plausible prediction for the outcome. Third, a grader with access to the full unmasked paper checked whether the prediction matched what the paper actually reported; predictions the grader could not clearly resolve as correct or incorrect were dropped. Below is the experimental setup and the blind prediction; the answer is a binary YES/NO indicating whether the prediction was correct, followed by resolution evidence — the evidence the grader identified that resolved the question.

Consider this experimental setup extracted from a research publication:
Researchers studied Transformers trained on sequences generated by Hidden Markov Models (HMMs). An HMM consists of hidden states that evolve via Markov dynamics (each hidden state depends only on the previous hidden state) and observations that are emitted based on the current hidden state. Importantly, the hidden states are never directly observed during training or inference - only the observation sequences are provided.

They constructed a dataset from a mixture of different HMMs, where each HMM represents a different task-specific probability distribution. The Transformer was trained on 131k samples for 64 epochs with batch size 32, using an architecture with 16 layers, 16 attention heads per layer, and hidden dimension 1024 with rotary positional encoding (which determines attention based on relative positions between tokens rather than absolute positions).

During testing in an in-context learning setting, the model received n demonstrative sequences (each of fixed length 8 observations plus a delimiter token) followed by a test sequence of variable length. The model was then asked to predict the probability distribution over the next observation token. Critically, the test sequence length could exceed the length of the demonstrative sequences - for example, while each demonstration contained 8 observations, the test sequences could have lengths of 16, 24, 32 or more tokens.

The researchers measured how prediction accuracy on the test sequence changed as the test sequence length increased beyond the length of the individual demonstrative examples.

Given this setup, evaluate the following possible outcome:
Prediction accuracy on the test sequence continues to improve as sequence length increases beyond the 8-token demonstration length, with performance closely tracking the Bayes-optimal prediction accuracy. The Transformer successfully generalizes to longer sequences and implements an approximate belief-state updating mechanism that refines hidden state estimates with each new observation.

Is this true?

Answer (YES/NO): NO